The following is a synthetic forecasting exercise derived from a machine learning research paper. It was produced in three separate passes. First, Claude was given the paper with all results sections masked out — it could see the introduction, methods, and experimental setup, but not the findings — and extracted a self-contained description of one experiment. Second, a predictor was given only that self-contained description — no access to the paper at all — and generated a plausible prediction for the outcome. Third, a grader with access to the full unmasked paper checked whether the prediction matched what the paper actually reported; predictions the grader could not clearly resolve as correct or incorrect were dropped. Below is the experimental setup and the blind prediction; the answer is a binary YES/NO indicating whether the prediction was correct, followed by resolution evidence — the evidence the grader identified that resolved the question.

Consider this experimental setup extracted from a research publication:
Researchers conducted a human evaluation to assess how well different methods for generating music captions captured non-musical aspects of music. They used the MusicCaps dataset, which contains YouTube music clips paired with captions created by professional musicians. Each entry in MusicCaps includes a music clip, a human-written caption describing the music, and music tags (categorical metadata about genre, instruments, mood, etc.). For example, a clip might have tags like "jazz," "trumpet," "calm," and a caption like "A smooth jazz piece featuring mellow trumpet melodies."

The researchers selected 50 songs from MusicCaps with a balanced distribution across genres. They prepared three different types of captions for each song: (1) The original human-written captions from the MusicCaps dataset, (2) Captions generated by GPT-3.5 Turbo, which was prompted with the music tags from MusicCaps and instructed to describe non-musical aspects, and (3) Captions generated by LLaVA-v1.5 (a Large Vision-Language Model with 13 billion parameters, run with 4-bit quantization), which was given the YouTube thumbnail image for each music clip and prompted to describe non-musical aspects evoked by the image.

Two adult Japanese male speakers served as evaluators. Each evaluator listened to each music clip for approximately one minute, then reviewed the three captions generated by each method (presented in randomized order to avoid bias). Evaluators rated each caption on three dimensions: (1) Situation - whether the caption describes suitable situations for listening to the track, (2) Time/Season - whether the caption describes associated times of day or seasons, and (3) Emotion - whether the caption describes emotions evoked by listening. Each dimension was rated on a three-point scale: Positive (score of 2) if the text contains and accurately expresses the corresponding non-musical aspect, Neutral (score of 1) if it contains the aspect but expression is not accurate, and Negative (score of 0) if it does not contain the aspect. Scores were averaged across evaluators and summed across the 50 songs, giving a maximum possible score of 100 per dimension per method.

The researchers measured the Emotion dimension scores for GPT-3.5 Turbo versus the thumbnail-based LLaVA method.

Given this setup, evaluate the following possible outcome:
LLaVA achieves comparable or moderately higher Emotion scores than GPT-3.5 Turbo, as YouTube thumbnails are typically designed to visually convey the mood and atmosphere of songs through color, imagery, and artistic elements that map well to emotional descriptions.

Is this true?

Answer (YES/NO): NO